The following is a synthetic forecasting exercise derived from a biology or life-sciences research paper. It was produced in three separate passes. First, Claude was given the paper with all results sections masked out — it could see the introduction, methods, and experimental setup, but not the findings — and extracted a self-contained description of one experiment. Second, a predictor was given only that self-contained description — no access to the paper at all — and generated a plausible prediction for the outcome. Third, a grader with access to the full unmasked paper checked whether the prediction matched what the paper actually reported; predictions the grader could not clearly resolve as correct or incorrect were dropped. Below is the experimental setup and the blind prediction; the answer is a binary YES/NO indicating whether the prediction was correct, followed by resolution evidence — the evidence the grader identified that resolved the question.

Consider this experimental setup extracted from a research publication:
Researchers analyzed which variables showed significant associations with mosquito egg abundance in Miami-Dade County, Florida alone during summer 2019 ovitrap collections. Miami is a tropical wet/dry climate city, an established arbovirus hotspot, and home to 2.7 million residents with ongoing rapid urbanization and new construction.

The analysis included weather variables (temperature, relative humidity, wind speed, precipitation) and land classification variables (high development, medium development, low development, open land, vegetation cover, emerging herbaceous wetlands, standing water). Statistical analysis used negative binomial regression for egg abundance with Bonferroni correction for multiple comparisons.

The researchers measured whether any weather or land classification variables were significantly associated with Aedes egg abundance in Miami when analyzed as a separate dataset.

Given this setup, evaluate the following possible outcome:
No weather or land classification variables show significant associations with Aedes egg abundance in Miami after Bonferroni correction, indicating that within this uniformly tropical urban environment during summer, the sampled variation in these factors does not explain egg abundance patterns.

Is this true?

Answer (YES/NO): YES